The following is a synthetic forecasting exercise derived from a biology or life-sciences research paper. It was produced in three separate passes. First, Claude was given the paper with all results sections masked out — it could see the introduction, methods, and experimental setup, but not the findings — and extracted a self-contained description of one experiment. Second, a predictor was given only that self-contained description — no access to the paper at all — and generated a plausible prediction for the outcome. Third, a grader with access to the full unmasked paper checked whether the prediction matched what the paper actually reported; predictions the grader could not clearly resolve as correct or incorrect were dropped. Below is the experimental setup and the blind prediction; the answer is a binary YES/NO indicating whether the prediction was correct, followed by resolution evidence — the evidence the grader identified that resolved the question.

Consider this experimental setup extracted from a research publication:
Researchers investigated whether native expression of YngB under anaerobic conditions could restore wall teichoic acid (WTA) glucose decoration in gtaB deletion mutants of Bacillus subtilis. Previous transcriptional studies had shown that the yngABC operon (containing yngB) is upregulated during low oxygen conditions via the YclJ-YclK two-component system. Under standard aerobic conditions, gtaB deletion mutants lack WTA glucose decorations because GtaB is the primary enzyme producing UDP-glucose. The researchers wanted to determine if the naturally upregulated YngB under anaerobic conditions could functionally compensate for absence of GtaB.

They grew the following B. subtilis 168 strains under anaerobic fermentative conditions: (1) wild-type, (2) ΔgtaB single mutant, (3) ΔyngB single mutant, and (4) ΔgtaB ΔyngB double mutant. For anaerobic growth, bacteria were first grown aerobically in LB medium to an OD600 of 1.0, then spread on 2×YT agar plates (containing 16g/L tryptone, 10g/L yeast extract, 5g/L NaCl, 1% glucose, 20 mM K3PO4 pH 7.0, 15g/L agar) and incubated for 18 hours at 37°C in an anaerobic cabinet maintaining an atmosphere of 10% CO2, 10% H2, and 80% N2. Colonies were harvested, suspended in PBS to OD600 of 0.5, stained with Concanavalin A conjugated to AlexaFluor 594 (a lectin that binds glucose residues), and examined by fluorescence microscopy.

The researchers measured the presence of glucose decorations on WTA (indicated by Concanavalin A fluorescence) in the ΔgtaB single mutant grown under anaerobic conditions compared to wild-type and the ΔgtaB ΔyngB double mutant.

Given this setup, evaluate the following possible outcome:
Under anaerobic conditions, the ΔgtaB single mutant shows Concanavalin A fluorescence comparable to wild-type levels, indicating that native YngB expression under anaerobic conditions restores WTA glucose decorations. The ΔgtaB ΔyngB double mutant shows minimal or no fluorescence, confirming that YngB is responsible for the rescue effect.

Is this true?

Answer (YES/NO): NO